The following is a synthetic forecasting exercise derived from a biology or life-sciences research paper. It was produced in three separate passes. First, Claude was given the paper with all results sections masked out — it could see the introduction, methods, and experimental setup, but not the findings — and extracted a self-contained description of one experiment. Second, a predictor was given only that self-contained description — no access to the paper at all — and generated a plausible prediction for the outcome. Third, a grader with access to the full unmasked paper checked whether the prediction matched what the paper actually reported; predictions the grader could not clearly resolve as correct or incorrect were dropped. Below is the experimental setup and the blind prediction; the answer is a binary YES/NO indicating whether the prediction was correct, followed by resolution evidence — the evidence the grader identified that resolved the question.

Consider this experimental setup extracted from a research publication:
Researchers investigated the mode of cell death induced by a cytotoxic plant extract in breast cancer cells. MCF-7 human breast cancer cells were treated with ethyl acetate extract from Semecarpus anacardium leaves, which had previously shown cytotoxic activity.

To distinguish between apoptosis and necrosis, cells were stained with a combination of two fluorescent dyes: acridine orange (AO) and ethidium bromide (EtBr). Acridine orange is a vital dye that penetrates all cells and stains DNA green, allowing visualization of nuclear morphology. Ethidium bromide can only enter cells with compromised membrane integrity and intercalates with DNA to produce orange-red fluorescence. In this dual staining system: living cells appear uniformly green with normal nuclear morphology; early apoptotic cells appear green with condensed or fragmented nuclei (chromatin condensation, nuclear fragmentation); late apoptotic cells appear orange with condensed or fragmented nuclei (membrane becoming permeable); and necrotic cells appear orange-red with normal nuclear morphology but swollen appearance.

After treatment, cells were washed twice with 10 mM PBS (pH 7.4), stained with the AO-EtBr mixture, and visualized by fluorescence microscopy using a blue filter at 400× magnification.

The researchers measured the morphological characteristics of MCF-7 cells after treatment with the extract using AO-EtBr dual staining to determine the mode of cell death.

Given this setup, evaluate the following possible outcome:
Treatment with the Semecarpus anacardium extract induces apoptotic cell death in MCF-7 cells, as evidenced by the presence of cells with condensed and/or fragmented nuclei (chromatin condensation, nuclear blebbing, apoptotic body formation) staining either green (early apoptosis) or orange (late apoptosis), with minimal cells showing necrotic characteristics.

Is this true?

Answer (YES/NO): YES